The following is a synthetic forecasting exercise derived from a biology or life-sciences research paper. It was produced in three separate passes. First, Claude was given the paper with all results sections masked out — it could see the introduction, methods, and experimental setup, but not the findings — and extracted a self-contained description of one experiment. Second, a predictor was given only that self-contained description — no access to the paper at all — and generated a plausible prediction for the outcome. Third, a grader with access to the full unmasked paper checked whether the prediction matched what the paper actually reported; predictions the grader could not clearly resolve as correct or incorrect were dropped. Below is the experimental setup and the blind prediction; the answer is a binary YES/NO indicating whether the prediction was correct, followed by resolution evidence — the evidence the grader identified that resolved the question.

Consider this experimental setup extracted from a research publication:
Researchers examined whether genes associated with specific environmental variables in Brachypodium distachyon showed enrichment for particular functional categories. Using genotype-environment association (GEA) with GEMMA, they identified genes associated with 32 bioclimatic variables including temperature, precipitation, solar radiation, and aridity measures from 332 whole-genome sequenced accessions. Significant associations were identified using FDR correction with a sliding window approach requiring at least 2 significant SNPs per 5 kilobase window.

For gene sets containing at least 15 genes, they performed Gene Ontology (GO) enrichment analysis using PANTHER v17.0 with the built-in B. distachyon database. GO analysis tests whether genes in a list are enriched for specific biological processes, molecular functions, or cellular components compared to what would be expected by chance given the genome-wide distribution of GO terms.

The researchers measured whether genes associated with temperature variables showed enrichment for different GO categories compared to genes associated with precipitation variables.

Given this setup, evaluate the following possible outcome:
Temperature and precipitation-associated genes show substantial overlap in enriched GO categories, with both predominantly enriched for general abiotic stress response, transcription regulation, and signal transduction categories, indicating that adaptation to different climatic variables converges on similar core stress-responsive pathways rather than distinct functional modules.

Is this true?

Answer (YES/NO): NO